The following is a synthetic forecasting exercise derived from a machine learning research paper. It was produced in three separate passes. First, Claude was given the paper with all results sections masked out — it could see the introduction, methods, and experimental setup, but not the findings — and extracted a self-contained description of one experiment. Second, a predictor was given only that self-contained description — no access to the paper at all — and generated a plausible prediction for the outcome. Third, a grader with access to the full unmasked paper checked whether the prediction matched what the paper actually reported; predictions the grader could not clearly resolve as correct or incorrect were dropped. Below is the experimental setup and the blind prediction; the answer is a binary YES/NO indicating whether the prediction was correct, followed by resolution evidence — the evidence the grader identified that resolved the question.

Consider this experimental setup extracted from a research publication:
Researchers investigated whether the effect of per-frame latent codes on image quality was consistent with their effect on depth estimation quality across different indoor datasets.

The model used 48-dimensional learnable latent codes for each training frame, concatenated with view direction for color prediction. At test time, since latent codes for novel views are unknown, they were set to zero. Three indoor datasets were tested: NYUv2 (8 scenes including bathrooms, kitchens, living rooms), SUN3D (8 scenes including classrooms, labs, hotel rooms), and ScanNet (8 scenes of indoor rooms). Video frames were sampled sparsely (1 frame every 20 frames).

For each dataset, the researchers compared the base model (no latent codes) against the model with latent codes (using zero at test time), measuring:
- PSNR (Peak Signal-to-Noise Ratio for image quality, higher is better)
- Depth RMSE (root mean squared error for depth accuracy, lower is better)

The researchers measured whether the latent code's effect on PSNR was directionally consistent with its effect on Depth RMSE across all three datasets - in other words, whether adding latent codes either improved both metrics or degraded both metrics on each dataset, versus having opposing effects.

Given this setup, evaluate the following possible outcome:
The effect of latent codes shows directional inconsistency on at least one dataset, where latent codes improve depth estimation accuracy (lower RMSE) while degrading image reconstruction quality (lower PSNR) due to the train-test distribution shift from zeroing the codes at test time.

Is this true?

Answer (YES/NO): YES